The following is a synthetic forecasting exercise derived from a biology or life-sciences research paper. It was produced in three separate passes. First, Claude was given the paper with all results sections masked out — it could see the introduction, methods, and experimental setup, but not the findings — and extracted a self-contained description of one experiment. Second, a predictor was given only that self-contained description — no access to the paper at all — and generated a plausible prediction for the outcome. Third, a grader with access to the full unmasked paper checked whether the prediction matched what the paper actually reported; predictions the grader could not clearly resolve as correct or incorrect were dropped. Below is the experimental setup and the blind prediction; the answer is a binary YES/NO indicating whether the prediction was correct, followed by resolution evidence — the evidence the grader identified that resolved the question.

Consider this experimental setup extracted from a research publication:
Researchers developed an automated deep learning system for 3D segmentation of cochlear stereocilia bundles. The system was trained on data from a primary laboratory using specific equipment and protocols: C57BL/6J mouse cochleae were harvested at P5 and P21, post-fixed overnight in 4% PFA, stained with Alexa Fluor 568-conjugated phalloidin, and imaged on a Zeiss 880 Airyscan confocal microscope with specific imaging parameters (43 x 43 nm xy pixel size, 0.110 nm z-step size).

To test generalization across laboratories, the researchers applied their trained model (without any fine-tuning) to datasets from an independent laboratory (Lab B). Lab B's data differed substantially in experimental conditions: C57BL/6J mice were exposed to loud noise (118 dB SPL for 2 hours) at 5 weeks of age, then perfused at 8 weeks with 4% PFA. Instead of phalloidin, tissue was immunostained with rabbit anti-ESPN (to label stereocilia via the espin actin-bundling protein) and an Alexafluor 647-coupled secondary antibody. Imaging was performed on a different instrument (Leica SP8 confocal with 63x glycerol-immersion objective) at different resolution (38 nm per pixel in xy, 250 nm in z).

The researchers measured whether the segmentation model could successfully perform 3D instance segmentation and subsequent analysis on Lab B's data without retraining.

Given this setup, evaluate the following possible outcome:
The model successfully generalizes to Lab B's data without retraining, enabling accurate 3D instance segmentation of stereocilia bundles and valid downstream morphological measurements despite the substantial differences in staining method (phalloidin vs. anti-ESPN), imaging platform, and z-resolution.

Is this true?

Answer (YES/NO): YES